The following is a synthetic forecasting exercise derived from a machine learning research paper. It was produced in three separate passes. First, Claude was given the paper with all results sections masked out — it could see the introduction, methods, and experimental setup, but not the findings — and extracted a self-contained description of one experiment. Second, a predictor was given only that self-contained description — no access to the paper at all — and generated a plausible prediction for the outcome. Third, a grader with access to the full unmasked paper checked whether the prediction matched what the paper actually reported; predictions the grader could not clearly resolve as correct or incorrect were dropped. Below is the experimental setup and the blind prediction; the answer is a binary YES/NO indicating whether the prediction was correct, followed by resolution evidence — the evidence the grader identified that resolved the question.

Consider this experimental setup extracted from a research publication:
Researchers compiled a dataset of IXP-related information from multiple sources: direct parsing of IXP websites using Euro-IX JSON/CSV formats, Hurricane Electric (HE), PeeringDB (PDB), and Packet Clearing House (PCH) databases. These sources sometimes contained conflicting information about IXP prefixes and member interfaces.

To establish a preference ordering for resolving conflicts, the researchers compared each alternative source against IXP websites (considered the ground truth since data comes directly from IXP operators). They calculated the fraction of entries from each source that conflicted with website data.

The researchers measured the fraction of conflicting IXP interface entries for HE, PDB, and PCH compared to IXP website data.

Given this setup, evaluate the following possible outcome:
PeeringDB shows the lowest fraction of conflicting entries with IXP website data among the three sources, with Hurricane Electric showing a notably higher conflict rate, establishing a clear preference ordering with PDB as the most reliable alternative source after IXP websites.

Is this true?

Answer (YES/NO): NO